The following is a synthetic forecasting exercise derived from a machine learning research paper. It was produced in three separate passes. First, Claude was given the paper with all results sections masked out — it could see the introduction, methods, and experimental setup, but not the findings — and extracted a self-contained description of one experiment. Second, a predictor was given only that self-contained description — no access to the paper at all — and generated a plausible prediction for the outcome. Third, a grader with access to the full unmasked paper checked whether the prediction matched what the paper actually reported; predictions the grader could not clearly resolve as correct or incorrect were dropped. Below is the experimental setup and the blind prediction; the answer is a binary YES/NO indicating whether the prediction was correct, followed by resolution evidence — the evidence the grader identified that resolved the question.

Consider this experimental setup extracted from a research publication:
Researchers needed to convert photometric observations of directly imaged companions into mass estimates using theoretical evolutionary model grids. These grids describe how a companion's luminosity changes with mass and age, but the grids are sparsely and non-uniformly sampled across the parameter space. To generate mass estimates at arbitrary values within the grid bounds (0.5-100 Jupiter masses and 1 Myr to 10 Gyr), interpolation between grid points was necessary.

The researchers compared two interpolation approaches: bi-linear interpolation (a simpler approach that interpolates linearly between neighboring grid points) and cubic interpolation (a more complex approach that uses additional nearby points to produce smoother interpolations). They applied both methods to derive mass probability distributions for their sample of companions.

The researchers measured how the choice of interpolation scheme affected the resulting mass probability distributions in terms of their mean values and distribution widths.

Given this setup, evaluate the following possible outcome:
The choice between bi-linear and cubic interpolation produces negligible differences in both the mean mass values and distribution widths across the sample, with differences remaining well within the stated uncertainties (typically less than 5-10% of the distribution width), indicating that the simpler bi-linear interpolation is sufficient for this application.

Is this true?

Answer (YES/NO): YES